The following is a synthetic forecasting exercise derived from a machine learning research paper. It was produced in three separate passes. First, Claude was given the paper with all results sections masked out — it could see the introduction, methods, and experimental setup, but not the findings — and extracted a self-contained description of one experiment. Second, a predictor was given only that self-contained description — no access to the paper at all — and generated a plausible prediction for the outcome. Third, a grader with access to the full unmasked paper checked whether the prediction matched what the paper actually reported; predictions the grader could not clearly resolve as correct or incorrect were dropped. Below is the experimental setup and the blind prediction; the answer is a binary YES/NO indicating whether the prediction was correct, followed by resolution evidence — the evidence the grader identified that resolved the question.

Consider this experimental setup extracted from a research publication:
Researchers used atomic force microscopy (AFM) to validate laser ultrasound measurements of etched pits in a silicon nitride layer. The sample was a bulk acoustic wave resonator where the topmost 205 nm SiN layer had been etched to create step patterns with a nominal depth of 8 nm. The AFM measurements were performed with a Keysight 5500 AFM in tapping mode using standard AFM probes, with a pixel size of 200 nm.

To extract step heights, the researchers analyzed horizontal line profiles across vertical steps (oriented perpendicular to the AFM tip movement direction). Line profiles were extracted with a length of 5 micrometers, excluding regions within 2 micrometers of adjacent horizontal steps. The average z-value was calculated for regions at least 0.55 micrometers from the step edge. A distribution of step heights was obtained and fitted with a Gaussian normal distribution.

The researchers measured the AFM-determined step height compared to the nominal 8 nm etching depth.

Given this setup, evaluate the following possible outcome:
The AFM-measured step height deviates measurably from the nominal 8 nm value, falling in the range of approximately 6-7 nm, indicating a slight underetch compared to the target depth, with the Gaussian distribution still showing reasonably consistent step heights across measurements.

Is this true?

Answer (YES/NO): YES